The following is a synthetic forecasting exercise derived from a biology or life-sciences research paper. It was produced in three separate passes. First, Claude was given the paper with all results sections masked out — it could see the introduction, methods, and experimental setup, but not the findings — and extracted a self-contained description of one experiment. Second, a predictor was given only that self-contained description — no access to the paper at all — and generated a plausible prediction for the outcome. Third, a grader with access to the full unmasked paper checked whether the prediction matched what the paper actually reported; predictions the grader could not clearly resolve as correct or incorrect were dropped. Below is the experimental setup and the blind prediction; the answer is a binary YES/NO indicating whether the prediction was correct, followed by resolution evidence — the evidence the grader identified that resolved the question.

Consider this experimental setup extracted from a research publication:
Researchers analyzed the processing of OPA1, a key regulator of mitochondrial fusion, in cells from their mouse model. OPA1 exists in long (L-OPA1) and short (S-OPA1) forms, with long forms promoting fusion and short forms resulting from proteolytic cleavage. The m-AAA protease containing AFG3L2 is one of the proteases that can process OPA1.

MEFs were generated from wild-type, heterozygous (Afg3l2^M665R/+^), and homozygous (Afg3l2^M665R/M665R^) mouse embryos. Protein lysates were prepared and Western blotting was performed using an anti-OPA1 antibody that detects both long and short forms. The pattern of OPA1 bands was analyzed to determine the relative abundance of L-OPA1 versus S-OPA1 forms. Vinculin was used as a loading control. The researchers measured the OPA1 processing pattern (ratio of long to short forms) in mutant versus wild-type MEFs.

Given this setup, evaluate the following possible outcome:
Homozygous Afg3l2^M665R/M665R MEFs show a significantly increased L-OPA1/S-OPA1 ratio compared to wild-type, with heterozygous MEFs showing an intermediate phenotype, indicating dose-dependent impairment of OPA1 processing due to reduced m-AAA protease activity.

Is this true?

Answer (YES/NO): NO